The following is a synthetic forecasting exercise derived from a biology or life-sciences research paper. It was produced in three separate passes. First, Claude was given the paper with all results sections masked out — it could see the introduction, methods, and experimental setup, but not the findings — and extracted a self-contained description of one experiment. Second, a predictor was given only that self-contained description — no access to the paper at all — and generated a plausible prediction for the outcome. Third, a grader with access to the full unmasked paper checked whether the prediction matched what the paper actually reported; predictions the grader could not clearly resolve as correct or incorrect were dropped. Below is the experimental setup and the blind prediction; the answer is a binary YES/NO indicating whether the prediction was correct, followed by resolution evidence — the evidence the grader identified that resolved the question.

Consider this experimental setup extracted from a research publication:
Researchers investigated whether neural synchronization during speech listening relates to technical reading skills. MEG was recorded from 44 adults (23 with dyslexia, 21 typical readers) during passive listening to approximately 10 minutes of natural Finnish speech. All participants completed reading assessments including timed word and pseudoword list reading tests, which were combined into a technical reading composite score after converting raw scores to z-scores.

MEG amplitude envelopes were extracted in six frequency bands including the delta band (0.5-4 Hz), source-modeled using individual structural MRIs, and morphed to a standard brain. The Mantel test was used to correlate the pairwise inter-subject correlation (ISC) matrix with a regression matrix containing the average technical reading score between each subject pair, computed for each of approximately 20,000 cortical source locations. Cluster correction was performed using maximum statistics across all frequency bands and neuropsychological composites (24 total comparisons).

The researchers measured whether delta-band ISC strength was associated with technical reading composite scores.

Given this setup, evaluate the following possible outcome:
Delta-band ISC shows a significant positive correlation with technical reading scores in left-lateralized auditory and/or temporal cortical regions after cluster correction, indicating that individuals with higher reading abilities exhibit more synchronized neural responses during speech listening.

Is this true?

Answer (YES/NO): NO